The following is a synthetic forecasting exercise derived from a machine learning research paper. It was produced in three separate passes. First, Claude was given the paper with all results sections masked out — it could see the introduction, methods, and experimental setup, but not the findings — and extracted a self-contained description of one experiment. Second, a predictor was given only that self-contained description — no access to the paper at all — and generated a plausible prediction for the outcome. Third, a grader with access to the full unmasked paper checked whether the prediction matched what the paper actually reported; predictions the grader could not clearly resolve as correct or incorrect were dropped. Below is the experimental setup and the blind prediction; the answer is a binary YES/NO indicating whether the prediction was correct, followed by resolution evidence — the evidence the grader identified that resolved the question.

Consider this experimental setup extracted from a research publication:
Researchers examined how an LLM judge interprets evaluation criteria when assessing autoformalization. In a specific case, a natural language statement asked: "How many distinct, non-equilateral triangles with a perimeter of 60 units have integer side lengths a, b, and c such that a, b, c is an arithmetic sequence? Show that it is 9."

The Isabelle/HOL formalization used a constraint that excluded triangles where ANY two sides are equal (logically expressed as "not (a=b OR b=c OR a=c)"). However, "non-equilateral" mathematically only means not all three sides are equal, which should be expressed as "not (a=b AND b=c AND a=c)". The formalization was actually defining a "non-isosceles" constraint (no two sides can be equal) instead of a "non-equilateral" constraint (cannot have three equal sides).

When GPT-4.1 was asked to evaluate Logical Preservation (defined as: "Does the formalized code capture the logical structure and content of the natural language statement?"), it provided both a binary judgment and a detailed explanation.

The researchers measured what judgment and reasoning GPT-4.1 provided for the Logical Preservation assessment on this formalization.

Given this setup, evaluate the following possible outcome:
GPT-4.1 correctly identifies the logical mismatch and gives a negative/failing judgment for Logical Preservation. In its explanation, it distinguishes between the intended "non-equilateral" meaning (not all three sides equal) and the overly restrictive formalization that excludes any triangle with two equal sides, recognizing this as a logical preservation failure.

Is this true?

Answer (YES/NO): NO